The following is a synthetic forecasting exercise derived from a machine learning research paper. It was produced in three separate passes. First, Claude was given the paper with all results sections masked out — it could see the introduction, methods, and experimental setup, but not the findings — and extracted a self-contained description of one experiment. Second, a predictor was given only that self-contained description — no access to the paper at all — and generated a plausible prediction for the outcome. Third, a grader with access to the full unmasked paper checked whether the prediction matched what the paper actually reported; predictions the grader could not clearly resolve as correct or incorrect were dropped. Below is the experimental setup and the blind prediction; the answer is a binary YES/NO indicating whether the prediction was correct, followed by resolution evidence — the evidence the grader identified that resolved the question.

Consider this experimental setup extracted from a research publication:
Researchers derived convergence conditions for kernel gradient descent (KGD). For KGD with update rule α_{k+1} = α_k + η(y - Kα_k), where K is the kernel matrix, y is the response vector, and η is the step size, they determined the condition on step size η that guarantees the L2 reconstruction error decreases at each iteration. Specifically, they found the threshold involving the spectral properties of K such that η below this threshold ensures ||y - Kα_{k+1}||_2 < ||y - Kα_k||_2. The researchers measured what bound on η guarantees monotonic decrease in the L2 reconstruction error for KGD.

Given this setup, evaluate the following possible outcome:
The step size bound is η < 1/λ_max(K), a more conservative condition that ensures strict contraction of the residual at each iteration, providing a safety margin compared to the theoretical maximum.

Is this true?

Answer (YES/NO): NO